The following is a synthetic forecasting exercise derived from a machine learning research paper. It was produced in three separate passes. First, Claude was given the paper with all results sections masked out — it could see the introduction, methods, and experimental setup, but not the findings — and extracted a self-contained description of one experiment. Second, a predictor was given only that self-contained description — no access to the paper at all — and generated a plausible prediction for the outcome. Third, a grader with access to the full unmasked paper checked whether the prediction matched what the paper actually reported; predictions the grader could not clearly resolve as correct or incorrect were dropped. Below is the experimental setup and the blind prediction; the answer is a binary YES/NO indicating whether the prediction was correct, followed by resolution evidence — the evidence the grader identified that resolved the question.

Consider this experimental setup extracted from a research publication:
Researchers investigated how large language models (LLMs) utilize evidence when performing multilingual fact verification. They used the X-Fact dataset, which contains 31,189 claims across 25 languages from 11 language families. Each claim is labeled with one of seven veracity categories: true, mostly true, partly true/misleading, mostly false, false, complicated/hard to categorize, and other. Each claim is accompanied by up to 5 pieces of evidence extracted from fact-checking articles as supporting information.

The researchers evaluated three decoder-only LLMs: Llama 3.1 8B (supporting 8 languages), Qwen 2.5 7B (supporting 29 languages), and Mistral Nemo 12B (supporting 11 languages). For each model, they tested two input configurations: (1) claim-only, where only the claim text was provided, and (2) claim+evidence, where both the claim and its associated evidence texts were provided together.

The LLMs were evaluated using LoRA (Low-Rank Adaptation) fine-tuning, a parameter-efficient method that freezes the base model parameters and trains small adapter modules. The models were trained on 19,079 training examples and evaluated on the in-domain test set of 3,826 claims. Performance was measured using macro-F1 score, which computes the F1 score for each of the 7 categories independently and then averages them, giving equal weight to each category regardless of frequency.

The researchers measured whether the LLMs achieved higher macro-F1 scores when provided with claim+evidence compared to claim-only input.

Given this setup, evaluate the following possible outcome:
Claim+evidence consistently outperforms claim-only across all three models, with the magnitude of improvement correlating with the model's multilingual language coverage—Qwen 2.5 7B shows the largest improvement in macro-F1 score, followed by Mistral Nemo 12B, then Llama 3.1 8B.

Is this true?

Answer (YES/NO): NO